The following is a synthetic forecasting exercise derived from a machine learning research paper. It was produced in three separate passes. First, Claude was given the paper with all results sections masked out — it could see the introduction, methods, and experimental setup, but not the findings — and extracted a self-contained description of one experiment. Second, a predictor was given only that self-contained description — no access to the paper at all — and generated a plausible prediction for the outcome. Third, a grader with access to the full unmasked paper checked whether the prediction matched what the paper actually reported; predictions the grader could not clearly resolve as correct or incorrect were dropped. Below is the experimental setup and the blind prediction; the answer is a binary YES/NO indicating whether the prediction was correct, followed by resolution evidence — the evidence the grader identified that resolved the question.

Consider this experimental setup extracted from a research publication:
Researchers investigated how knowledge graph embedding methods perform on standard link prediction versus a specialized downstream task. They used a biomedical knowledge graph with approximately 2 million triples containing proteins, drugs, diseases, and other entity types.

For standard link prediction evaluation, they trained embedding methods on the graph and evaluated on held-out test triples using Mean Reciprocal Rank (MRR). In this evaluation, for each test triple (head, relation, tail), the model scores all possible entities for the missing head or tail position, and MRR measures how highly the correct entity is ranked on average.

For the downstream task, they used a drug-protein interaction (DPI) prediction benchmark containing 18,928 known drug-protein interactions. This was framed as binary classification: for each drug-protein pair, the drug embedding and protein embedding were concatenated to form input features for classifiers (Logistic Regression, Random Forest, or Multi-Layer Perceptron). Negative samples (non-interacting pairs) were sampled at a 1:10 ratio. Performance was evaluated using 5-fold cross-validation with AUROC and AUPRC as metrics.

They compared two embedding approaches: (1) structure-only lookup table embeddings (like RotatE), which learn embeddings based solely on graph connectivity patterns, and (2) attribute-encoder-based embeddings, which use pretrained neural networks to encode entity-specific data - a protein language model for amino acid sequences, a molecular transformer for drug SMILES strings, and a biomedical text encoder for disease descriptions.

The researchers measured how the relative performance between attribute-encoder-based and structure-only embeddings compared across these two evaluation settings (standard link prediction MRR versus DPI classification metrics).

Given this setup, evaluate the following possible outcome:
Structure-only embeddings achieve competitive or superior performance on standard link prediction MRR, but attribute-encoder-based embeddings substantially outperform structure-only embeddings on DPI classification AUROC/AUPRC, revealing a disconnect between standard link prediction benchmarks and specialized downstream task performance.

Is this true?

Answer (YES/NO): NO